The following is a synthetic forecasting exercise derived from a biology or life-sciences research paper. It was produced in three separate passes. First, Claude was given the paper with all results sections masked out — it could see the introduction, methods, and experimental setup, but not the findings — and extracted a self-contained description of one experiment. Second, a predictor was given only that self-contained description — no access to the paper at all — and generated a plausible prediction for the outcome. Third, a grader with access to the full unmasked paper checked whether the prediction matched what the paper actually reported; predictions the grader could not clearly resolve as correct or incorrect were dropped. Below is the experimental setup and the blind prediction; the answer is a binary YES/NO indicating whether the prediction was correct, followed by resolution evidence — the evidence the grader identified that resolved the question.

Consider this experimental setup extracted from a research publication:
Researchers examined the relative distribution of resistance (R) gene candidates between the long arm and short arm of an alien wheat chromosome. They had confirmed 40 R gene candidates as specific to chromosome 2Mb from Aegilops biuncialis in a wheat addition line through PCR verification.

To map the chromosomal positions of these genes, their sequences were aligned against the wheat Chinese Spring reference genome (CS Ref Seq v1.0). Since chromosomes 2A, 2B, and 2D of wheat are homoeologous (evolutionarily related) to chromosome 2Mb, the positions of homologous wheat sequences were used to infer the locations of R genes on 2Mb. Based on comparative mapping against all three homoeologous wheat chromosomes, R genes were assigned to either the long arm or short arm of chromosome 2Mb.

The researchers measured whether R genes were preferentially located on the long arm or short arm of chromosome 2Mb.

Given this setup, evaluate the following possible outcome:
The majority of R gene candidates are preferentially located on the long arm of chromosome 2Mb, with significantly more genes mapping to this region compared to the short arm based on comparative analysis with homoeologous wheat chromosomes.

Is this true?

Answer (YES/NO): YES